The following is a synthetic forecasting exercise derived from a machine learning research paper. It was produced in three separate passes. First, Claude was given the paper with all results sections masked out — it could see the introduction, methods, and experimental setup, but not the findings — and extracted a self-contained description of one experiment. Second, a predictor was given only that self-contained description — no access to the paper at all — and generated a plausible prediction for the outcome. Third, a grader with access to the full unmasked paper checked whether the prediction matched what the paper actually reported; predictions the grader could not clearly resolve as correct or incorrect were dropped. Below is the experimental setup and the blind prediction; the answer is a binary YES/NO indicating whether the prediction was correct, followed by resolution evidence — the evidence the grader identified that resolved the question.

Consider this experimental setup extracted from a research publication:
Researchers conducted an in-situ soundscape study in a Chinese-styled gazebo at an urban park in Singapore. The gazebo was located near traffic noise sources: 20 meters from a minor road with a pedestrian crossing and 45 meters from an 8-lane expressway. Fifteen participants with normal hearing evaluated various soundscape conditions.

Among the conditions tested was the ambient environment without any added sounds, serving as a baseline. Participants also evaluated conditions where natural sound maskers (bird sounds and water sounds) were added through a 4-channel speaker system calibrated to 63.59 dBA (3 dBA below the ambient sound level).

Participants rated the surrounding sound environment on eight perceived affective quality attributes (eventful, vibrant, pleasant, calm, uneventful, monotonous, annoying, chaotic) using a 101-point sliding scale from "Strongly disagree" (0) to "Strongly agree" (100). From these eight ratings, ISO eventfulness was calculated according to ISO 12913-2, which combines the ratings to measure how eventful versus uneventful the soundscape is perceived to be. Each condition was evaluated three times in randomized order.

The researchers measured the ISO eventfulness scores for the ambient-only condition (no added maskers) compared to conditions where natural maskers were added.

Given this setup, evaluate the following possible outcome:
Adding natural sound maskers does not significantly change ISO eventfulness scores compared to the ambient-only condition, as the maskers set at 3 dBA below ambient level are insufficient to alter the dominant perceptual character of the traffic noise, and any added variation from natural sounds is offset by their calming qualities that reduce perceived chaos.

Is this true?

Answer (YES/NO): YES